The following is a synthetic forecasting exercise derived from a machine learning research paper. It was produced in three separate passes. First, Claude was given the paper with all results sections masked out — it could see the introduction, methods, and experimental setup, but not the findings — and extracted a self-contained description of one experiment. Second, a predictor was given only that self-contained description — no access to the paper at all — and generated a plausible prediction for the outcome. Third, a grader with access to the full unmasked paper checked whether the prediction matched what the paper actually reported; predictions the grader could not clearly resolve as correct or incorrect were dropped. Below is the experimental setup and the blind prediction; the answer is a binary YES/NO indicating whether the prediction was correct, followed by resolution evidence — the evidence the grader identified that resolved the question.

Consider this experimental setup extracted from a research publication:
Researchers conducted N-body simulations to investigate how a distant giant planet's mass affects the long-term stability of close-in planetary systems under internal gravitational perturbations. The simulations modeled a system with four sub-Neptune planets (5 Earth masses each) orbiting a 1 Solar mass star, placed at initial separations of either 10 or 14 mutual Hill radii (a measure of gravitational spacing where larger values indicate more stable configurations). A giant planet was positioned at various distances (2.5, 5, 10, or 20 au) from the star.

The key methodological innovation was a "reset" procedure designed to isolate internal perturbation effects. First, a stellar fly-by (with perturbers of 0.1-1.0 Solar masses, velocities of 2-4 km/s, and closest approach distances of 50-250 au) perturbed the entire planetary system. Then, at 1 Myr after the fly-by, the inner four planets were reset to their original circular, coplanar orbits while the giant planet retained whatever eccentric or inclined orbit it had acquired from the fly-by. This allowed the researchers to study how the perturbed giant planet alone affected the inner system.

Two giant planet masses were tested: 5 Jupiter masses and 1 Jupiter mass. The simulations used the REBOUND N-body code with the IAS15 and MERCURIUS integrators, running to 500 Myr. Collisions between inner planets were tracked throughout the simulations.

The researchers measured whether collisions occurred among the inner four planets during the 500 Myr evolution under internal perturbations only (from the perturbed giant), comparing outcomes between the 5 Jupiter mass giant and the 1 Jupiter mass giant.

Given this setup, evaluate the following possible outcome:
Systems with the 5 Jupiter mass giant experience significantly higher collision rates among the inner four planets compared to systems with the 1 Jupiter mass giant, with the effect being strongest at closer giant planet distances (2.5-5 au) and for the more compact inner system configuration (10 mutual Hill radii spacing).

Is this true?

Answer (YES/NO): NO